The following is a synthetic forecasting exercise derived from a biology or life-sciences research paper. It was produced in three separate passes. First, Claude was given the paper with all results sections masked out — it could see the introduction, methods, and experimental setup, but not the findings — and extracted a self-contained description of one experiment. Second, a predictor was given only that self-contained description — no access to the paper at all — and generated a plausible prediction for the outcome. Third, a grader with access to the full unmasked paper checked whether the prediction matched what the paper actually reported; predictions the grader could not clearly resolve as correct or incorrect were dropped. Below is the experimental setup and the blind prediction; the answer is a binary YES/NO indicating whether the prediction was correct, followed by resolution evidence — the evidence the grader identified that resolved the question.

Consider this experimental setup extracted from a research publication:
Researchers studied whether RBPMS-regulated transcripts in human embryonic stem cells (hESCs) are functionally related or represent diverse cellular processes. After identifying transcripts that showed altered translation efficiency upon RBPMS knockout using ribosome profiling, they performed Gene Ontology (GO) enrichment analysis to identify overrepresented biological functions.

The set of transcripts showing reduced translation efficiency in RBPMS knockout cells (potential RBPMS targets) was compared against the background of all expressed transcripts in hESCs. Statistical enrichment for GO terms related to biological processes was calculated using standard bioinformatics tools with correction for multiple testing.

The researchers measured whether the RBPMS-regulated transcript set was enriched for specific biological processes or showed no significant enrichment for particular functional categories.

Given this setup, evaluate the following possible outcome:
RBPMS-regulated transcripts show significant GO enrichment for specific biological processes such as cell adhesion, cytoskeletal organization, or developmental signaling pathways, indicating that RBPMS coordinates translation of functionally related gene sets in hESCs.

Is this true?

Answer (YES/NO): YES